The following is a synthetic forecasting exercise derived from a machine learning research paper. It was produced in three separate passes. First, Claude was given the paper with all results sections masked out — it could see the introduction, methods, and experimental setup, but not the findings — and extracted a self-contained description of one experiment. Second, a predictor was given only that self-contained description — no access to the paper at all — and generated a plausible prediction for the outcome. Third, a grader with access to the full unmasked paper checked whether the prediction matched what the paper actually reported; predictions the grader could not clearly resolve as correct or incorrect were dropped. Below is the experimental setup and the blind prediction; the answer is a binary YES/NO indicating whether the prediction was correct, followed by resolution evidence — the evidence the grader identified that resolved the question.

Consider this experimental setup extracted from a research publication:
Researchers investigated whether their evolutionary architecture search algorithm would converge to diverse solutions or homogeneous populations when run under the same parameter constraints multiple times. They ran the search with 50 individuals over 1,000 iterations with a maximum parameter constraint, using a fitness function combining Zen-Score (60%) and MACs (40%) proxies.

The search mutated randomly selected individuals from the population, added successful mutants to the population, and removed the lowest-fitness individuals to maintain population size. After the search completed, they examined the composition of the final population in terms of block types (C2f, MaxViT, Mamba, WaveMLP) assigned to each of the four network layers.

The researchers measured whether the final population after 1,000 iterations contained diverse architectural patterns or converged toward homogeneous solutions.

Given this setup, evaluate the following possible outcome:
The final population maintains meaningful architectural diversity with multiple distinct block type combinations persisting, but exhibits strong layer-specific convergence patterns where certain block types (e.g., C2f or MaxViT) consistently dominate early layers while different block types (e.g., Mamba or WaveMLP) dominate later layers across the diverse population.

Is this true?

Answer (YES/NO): NO